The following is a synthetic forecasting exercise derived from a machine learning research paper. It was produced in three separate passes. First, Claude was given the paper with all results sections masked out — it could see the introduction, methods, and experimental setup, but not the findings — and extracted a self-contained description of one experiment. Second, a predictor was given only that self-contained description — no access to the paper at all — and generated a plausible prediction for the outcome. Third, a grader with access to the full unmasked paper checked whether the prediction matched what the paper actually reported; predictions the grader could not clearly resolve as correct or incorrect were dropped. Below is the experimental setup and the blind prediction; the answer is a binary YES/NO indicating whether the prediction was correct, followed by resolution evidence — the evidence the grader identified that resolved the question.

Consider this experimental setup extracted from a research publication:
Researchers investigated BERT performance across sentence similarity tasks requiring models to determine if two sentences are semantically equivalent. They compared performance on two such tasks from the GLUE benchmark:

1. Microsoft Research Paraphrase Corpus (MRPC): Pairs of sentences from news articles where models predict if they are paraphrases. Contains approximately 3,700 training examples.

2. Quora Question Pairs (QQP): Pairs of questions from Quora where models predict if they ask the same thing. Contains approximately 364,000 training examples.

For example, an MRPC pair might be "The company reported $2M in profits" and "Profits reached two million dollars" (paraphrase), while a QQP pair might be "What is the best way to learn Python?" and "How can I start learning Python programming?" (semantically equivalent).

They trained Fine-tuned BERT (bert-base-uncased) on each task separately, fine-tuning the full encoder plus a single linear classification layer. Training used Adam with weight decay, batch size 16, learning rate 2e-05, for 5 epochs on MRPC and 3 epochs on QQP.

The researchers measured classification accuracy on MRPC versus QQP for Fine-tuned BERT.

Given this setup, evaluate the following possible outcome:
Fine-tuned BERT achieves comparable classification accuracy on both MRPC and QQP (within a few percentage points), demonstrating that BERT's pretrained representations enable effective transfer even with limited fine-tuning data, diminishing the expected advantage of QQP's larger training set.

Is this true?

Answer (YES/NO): YES